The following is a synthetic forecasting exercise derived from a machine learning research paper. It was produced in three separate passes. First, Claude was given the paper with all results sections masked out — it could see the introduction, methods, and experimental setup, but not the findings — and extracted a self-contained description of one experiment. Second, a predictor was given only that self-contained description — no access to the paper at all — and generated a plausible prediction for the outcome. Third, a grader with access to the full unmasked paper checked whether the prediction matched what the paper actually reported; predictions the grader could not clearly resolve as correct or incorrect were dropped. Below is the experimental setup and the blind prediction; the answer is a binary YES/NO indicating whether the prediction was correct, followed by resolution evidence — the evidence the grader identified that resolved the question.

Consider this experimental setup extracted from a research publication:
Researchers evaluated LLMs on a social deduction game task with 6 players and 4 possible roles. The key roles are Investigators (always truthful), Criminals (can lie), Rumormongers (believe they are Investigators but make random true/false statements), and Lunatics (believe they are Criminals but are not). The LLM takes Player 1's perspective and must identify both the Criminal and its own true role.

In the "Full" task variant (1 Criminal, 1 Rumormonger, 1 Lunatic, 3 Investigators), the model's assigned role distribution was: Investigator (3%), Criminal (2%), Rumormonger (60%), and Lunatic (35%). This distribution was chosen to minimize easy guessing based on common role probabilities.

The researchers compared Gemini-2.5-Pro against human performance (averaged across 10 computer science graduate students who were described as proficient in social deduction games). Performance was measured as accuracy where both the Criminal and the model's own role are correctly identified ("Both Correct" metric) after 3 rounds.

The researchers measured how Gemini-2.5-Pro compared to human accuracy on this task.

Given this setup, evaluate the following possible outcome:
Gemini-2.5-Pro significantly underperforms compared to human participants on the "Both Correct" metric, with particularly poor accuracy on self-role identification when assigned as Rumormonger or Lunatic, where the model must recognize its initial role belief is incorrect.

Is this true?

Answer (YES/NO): NO